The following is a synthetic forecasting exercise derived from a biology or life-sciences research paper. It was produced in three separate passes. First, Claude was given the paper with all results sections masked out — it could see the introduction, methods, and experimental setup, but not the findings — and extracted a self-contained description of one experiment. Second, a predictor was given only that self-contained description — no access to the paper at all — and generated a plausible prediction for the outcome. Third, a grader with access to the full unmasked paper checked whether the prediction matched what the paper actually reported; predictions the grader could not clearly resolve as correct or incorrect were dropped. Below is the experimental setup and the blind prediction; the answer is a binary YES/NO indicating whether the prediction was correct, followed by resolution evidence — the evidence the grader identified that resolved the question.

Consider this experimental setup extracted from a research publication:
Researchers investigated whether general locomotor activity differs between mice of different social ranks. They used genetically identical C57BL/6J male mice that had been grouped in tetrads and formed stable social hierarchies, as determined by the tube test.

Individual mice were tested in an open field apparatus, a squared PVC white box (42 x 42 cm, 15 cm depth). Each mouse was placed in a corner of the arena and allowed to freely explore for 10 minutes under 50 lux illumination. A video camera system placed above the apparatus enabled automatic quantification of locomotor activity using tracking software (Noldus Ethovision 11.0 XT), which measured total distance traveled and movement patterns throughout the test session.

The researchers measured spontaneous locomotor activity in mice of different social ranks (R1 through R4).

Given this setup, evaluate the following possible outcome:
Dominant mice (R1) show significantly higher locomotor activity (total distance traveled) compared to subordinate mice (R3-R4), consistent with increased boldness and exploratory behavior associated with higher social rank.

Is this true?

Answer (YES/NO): NO